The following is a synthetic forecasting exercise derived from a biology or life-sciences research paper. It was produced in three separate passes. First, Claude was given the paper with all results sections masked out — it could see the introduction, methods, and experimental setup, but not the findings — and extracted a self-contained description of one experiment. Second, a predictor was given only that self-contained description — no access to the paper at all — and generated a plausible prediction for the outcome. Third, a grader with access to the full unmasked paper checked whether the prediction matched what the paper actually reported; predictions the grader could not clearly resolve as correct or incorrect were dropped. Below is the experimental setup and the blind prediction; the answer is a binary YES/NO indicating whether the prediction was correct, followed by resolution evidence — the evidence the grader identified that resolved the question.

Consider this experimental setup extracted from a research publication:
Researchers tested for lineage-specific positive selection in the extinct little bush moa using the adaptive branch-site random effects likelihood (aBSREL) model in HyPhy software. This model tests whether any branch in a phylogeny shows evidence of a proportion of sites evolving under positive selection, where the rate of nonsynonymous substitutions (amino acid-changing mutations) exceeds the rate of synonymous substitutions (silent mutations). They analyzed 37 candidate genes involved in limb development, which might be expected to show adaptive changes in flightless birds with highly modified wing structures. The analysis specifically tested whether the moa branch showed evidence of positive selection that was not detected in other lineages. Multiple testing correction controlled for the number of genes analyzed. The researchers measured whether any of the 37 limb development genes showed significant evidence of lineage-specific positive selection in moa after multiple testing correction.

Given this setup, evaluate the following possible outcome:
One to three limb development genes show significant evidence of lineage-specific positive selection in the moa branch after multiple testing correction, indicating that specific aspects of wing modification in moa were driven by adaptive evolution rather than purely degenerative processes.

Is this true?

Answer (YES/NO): NO